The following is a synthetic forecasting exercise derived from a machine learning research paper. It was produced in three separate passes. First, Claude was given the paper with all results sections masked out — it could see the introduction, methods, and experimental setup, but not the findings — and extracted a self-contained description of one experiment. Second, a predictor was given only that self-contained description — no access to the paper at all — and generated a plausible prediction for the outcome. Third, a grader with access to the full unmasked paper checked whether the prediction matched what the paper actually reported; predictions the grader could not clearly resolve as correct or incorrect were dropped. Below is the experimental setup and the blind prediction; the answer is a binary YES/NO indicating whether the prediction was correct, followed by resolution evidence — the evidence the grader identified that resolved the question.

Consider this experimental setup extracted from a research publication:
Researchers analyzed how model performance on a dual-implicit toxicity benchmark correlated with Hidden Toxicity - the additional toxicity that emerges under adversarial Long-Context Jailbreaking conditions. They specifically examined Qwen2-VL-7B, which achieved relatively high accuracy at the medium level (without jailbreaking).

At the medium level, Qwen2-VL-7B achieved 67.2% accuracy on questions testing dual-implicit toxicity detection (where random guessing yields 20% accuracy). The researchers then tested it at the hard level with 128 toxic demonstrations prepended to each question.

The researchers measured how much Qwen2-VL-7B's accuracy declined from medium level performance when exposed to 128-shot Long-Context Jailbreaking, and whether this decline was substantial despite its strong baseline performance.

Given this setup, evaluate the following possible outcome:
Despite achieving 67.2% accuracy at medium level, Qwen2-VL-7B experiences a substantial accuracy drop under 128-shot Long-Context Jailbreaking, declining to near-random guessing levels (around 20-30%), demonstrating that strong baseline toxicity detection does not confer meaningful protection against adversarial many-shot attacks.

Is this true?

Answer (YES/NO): NO